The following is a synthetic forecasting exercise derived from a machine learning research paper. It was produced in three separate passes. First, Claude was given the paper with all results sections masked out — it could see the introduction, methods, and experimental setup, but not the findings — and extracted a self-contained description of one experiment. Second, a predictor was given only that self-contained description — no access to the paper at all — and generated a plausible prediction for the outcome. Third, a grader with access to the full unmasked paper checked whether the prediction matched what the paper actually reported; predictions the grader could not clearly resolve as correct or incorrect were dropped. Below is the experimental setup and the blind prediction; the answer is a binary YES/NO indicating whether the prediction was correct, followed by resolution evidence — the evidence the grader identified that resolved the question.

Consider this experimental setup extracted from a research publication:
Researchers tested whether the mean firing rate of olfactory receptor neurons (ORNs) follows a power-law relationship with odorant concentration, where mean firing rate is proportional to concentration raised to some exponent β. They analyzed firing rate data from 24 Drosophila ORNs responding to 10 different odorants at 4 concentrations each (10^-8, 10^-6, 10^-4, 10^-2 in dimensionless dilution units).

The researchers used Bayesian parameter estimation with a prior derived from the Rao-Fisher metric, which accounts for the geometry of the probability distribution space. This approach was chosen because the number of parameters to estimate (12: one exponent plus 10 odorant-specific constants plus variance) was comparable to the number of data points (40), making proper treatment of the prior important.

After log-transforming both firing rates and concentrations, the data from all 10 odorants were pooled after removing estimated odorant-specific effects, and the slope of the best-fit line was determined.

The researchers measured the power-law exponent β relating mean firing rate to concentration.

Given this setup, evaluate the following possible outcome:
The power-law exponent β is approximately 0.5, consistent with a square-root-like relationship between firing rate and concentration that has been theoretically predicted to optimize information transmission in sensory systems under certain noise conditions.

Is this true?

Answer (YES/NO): NO